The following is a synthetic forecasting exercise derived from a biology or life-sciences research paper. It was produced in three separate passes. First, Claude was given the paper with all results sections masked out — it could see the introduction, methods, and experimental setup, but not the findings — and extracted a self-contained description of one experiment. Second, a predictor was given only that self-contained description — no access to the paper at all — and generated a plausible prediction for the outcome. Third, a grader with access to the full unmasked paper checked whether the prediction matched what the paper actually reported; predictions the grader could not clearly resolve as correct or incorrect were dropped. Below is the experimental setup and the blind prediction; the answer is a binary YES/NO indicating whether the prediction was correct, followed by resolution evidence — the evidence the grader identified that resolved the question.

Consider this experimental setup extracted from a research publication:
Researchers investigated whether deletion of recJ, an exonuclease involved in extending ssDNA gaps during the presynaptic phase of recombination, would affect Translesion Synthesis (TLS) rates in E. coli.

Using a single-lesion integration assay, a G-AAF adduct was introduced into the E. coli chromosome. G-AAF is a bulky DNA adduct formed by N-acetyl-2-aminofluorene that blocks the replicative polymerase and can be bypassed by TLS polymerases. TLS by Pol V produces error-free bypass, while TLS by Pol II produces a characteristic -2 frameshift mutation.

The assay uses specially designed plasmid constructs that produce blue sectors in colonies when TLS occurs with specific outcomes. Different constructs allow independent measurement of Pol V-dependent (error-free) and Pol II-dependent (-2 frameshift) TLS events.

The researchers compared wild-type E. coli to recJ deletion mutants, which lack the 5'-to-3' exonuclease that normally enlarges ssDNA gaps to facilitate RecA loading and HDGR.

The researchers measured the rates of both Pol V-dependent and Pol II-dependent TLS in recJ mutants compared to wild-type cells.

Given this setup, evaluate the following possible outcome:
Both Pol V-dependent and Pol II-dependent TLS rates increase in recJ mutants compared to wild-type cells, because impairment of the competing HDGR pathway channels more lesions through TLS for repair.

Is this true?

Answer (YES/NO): YES